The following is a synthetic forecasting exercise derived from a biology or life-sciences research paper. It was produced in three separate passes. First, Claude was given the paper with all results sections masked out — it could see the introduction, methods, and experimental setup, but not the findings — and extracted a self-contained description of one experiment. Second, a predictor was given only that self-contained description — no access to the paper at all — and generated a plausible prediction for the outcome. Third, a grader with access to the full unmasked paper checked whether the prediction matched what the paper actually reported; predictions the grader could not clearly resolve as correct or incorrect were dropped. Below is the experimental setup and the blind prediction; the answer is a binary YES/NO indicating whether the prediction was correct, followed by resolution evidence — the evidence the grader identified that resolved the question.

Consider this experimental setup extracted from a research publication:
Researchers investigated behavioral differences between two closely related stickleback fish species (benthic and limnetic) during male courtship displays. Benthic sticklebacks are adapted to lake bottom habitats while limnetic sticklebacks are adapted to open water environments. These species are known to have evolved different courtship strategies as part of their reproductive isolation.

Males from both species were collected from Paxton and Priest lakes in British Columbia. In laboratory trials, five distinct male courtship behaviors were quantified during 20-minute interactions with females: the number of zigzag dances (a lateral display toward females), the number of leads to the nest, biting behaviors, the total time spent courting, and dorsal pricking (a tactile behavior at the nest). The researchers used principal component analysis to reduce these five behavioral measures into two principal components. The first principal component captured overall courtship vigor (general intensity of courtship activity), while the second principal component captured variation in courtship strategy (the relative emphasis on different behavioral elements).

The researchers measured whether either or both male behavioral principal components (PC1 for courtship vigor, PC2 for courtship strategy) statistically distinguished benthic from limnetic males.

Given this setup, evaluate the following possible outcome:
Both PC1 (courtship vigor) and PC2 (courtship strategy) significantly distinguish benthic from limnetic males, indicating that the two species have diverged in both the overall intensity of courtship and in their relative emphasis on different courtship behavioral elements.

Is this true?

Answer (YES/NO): NO